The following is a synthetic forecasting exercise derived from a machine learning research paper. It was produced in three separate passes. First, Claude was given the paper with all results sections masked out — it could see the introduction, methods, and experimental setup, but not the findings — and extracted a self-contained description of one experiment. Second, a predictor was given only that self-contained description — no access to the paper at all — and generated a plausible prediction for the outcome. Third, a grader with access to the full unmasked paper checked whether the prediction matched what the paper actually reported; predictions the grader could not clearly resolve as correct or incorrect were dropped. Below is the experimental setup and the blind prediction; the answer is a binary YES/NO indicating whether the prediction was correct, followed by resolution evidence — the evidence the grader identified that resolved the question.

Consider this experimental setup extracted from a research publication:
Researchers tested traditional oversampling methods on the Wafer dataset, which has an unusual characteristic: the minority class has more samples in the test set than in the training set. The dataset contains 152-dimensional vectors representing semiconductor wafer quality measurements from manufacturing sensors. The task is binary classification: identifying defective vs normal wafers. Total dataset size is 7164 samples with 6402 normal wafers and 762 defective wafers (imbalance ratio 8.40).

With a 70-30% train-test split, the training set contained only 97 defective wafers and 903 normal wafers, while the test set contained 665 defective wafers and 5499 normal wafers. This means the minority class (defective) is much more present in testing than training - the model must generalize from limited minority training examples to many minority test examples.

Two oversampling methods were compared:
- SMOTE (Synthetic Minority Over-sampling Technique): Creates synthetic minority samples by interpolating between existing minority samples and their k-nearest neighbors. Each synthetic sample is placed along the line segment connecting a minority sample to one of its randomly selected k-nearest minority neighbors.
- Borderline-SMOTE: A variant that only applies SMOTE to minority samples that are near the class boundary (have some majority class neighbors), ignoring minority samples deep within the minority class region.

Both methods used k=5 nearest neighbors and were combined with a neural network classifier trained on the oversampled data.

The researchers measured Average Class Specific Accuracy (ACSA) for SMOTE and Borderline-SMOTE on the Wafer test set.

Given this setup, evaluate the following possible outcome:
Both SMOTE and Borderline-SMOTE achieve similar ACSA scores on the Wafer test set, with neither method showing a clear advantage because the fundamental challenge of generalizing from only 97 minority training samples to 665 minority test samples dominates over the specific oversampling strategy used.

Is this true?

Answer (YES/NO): NO